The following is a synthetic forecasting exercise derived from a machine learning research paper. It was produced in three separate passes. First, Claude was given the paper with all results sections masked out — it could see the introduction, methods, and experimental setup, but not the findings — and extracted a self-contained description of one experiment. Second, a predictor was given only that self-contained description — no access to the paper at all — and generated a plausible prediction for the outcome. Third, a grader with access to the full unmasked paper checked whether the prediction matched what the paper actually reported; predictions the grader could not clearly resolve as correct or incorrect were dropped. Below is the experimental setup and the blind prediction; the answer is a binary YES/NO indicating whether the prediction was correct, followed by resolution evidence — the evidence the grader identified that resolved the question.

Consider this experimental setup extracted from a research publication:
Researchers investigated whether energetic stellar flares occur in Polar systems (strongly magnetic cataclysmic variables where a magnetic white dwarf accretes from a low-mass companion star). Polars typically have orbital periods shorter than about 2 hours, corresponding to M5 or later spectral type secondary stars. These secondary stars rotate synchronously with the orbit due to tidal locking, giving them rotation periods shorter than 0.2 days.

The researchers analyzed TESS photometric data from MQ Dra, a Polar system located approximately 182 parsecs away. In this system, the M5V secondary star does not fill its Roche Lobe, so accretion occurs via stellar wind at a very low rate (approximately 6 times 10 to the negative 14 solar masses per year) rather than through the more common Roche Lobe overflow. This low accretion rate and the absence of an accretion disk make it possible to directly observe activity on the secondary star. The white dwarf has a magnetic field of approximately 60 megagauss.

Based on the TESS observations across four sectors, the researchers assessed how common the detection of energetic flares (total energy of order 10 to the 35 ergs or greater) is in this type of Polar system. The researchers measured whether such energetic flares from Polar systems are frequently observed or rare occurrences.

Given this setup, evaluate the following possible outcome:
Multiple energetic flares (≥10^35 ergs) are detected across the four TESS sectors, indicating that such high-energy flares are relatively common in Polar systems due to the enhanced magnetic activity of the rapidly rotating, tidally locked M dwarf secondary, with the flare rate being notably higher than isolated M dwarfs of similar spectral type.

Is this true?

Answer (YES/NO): NO